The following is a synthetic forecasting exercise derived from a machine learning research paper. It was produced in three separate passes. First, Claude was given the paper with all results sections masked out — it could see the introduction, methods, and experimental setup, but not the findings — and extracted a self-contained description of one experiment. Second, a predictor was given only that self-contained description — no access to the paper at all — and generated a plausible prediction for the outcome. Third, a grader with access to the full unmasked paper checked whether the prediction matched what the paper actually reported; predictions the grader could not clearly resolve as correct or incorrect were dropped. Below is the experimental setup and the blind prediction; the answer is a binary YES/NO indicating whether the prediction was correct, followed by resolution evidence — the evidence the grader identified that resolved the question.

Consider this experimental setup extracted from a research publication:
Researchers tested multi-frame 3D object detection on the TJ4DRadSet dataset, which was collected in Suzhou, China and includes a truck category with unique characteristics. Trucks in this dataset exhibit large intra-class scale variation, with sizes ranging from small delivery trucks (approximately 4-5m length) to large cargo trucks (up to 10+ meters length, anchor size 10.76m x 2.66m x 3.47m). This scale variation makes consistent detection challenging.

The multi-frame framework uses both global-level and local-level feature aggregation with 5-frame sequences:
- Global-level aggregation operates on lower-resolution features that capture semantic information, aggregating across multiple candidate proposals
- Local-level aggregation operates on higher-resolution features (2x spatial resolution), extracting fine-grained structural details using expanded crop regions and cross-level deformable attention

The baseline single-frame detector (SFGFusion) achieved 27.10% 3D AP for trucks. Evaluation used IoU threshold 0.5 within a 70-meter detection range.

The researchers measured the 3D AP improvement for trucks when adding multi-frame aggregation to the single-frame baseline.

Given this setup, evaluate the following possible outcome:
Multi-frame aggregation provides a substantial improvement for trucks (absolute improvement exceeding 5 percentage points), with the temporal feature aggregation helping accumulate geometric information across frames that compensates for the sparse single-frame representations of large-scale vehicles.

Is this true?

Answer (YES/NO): YES